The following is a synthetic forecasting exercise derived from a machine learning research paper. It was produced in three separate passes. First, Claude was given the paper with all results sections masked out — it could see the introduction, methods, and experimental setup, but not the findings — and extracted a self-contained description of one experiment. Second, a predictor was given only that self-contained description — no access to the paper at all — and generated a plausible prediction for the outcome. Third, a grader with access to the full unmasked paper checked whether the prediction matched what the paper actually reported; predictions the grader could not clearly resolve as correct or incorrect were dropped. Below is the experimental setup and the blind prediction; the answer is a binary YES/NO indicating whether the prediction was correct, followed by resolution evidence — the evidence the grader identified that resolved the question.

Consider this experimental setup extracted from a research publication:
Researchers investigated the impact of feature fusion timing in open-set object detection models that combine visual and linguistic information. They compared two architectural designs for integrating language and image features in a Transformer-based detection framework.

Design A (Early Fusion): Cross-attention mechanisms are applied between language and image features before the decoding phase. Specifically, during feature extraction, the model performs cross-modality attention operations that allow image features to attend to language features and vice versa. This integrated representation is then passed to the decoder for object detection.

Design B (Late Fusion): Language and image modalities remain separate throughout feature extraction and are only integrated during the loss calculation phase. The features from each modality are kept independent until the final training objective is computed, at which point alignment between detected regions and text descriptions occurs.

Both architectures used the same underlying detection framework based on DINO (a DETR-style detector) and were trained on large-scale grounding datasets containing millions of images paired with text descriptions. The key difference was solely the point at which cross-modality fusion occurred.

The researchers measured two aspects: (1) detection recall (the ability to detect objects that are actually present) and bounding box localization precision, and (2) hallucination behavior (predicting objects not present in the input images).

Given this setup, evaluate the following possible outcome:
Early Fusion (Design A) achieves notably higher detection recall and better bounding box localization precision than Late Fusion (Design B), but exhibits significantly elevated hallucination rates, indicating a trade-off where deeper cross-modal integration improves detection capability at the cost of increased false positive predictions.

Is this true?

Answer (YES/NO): YES